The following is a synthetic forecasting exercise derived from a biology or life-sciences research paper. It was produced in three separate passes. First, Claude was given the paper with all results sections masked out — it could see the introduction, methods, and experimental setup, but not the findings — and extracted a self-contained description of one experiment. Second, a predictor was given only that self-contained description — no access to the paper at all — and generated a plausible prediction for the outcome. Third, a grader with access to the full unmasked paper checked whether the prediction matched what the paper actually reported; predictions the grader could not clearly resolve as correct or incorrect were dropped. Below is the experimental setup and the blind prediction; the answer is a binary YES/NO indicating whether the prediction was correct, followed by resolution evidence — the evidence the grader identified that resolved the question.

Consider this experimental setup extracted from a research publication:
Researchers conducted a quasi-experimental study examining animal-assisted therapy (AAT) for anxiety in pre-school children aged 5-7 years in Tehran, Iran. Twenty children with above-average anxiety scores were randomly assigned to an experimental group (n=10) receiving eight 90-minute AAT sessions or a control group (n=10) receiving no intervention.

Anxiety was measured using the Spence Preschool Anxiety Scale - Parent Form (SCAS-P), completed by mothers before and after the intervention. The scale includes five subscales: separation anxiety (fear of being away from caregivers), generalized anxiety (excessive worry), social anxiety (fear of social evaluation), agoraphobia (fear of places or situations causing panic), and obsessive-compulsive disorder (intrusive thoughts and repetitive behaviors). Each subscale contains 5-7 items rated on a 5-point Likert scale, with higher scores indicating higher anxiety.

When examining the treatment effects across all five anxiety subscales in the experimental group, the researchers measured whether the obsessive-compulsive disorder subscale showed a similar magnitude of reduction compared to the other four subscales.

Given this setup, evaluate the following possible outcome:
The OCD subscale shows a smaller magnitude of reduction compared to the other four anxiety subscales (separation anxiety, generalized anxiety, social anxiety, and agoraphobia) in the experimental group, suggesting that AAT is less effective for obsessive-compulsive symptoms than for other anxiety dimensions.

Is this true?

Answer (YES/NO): YES